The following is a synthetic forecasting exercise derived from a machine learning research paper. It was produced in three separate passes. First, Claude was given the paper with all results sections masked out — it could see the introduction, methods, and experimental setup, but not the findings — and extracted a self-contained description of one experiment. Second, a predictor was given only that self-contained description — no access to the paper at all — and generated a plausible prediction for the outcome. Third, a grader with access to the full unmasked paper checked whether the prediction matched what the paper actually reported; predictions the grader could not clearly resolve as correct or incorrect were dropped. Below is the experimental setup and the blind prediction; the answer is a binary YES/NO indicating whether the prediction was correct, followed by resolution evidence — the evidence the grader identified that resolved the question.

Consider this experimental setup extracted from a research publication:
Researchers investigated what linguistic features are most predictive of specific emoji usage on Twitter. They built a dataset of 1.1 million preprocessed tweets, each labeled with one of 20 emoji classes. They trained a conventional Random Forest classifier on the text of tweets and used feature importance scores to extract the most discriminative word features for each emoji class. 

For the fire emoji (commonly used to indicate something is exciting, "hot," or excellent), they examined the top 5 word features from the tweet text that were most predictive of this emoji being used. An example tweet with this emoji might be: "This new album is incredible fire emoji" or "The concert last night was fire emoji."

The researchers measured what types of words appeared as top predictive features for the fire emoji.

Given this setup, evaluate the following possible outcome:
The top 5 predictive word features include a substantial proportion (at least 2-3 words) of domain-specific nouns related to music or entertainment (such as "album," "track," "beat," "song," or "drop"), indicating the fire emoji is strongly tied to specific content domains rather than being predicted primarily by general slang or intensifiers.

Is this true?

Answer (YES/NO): NO